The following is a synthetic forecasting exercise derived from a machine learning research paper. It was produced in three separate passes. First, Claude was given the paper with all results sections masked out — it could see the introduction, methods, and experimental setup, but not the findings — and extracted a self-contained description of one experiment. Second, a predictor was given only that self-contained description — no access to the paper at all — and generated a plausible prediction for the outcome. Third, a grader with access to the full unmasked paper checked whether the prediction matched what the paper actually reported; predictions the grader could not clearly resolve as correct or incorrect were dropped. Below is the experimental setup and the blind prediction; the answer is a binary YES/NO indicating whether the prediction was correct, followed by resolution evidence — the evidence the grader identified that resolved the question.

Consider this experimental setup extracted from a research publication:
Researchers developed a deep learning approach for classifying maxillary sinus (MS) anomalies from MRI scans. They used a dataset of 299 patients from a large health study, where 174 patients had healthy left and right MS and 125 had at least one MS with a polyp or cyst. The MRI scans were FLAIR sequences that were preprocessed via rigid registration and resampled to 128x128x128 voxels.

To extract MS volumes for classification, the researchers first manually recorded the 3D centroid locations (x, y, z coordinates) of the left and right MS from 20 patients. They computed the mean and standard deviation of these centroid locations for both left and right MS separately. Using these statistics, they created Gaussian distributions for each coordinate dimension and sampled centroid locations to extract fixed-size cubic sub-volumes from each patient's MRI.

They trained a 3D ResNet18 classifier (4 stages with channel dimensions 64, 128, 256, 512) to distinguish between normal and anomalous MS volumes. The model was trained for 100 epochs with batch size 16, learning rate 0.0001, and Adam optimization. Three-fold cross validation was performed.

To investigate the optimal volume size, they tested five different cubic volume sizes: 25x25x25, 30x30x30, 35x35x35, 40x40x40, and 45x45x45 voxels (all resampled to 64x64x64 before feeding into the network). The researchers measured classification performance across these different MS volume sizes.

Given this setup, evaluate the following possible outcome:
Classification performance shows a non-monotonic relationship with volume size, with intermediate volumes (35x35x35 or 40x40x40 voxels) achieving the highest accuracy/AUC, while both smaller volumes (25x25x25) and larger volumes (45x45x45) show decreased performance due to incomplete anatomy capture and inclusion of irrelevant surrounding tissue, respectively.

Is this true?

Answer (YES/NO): YES